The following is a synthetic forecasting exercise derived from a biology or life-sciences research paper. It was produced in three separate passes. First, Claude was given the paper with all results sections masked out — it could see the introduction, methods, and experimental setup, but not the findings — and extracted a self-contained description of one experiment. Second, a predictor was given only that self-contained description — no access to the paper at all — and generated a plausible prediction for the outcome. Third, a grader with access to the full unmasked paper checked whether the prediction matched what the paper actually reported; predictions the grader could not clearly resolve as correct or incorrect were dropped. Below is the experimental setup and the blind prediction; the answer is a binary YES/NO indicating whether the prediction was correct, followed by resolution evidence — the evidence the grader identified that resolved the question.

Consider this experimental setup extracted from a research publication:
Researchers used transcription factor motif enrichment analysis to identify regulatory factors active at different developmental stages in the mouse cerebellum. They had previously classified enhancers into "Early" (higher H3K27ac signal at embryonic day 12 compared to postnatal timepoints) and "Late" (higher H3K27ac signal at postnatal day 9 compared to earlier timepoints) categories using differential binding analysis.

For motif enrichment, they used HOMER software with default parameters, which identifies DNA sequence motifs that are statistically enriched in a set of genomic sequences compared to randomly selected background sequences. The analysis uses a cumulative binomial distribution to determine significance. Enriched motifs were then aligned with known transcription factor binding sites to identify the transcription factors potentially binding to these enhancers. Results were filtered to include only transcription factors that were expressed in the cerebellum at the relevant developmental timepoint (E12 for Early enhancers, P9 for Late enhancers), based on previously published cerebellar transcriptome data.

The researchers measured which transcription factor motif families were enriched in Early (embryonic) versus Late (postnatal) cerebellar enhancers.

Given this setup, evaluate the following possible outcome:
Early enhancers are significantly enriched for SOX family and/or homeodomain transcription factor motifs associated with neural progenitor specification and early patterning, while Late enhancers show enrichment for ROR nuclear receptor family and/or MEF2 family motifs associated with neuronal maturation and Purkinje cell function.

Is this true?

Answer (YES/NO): NO